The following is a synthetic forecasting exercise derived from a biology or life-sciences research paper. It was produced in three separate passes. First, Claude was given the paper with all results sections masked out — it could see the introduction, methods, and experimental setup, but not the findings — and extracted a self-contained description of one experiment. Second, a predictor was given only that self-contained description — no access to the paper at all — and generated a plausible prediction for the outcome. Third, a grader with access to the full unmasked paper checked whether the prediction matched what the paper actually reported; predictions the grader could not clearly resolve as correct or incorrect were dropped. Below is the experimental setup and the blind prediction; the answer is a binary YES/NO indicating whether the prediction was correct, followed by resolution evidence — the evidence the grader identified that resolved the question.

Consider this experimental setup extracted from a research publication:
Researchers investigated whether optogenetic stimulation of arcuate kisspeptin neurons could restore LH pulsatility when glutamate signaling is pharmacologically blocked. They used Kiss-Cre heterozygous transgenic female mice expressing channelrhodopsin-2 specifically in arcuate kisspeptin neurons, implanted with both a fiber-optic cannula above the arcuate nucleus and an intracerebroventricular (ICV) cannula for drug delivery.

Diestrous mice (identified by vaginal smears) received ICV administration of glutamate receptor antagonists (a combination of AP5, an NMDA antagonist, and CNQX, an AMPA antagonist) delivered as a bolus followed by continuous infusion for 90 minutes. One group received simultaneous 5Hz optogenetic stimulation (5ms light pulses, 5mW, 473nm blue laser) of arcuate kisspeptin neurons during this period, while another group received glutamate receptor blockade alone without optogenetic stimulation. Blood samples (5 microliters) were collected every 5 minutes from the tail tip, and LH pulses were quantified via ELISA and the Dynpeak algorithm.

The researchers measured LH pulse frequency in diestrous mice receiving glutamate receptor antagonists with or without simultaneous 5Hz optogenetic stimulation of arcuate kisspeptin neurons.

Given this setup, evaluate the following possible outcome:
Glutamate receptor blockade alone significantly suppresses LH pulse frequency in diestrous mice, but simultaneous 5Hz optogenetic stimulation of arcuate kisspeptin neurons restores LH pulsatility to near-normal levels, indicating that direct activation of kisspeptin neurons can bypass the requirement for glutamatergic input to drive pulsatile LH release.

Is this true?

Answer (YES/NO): NO